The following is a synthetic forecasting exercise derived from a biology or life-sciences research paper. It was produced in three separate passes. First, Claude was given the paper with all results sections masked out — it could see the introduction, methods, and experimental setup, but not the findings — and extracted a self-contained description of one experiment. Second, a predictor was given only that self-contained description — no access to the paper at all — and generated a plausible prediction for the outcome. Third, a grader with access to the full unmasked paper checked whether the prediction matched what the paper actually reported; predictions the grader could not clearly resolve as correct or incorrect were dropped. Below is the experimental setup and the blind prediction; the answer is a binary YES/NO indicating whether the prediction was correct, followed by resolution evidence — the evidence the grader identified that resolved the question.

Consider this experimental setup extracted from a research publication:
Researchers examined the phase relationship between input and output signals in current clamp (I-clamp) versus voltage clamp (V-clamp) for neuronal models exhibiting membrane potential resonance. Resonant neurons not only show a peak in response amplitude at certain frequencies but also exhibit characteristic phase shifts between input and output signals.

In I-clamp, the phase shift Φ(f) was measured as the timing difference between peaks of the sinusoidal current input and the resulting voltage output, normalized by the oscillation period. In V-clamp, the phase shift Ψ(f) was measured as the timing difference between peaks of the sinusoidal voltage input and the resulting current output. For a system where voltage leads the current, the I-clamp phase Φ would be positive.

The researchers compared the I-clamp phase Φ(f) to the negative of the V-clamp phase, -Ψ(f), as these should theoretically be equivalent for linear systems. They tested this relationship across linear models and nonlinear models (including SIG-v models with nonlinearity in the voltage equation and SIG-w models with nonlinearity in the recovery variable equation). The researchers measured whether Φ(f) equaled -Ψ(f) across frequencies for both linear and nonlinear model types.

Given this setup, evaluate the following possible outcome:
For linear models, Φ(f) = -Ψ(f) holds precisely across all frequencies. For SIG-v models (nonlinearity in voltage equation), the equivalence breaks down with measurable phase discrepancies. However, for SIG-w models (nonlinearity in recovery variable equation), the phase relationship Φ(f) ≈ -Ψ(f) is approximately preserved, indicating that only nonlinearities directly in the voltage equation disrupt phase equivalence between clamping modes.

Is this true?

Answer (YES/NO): NO